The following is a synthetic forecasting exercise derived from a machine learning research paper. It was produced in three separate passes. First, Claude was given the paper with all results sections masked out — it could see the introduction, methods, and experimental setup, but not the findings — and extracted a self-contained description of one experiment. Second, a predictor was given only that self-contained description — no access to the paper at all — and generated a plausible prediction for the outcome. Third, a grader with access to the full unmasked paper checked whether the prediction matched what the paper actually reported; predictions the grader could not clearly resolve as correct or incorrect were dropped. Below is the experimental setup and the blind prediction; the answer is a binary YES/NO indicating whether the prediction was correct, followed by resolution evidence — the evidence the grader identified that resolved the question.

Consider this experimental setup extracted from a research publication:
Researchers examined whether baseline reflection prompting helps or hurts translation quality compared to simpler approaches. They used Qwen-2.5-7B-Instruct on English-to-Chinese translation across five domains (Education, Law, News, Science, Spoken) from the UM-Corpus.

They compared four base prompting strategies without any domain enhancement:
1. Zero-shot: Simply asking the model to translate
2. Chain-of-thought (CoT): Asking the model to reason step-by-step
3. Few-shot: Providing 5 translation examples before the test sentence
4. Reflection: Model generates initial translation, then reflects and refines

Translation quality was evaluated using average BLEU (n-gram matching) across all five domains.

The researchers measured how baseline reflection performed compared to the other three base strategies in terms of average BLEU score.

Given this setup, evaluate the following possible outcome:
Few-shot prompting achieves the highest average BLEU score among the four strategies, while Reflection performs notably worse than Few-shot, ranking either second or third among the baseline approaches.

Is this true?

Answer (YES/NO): NO